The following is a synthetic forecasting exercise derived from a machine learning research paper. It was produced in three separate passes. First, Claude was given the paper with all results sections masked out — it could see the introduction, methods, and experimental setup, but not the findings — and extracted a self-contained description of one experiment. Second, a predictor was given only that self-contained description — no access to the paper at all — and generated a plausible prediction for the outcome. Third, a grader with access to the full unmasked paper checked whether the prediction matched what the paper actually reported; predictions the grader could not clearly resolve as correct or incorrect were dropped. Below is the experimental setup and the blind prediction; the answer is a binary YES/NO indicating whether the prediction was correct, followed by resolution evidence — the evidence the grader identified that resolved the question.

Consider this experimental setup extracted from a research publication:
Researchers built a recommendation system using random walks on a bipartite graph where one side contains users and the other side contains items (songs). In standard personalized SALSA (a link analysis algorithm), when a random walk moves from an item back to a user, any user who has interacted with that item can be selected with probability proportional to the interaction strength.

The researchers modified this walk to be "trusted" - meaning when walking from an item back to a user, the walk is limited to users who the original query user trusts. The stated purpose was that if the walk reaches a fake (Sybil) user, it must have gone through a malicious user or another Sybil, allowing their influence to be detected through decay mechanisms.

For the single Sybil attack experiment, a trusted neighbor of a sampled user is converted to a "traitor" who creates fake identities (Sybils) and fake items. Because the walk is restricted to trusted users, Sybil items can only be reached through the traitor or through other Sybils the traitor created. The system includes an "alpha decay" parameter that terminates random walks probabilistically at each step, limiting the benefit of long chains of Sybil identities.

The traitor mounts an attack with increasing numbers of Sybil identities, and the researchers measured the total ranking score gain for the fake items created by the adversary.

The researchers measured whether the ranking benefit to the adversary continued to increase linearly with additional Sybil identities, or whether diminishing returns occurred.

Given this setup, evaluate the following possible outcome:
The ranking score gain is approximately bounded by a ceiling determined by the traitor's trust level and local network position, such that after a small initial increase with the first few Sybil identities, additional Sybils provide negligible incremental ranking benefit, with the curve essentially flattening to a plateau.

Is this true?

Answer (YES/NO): YES